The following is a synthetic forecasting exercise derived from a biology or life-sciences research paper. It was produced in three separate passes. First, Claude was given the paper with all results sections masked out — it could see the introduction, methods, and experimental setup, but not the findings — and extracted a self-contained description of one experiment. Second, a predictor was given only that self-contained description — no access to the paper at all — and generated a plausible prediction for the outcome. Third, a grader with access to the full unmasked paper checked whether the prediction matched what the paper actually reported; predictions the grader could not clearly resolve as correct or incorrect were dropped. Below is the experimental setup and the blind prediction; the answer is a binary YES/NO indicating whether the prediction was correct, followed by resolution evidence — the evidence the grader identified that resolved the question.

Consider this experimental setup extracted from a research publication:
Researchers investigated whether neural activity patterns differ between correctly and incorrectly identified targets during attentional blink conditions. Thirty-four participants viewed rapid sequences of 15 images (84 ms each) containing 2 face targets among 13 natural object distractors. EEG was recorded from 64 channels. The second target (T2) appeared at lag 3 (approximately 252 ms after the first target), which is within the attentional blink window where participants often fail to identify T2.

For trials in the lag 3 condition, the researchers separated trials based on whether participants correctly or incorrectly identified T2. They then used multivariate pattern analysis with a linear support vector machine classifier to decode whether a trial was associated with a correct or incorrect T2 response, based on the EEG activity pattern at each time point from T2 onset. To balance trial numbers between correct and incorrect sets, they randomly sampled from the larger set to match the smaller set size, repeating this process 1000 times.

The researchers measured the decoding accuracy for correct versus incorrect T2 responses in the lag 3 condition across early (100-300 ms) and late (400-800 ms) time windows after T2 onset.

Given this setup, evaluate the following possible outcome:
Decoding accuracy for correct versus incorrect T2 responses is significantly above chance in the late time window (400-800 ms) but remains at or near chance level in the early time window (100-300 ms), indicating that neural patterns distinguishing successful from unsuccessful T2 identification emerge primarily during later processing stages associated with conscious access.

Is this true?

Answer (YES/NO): NO